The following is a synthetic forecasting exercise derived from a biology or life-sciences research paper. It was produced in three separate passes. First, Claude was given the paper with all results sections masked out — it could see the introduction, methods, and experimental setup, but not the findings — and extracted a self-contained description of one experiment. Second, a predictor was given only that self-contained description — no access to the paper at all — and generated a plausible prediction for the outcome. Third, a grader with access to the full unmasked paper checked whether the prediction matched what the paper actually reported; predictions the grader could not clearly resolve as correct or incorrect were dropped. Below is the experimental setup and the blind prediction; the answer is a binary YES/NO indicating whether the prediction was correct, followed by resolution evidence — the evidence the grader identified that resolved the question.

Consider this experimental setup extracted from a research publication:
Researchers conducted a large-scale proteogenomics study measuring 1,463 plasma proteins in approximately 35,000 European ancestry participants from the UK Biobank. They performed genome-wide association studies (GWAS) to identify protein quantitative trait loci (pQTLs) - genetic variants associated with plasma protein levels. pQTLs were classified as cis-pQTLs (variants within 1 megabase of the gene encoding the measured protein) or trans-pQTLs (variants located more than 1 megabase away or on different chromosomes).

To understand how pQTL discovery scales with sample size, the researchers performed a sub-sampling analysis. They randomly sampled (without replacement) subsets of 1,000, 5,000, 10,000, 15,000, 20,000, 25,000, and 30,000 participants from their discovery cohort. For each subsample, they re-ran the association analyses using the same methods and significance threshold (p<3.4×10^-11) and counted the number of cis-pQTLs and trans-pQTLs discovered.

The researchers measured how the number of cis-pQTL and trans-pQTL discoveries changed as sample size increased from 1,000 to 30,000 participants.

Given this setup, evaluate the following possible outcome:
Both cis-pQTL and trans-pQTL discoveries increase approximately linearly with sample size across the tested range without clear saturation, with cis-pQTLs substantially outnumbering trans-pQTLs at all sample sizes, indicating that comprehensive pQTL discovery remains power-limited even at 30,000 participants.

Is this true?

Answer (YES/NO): NO